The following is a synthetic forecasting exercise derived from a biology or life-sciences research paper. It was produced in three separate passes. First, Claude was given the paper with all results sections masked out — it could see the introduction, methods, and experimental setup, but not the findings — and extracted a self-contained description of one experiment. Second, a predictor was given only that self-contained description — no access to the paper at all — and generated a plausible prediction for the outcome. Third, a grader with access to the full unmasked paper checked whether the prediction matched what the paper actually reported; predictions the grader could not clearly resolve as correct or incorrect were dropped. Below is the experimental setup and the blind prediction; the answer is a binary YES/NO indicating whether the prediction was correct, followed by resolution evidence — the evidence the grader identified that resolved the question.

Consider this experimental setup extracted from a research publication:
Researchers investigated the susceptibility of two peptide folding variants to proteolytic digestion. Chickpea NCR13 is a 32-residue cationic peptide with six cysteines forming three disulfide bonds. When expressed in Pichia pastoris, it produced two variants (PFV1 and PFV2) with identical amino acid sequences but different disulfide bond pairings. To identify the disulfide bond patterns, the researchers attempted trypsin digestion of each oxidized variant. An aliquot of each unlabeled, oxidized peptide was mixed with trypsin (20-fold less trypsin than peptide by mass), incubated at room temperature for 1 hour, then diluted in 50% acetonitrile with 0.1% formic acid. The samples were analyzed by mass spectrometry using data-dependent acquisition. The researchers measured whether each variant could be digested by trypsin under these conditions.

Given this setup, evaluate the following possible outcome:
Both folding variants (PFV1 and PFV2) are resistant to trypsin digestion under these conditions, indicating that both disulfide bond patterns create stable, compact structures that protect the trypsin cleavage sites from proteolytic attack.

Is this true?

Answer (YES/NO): NO